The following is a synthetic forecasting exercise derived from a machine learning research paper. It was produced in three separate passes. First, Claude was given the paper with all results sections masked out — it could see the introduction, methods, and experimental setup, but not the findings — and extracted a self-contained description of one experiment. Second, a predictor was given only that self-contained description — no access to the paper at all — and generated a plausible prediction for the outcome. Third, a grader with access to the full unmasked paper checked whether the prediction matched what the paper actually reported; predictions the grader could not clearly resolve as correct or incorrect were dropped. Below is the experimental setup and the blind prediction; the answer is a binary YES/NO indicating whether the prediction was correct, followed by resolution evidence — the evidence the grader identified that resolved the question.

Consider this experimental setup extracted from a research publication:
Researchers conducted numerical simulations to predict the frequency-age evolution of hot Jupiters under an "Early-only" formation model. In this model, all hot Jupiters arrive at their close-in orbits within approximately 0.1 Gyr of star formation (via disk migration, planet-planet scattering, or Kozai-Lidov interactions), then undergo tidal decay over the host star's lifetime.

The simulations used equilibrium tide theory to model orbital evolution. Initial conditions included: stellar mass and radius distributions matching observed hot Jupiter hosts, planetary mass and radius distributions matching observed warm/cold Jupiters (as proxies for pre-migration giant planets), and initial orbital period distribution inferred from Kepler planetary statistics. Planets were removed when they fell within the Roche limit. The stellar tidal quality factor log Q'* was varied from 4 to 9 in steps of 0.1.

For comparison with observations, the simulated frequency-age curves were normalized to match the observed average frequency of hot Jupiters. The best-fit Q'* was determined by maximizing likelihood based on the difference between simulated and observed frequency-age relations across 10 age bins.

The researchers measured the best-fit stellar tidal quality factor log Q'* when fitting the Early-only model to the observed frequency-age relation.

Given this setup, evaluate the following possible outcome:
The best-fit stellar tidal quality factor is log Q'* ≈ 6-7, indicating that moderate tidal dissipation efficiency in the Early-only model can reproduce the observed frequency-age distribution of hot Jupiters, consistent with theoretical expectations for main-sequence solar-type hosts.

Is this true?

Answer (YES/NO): NO